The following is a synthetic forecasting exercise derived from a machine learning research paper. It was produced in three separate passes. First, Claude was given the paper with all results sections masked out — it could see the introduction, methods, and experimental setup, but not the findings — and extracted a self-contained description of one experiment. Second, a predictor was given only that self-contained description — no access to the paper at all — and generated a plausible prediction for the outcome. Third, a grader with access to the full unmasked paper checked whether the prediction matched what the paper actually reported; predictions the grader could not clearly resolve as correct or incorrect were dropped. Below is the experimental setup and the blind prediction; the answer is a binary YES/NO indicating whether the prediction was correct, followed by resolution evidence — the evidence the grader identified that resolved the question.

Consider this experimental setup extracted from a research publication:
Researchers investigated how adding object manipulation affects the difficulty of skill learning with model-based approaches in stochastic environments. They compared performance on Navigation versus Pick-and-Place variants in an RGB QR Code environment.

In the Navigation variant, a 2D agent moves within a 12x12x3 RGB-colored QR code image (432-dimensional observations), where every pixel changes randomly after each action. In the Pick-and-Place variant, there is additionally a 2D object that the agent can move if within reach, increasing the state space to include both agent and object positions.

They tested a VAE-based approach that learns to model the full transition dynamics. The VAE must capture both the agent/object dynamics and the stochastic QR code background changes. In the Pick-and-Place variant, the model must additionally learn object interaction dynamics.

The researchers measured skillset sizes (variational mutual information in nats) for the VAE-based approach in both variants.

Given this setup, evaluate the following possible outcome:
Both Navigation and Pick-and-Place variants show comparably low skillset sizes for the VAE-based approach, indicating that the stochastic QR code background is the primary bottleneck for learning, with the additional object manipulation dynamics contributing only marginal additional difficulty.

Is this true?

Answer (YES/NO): NO